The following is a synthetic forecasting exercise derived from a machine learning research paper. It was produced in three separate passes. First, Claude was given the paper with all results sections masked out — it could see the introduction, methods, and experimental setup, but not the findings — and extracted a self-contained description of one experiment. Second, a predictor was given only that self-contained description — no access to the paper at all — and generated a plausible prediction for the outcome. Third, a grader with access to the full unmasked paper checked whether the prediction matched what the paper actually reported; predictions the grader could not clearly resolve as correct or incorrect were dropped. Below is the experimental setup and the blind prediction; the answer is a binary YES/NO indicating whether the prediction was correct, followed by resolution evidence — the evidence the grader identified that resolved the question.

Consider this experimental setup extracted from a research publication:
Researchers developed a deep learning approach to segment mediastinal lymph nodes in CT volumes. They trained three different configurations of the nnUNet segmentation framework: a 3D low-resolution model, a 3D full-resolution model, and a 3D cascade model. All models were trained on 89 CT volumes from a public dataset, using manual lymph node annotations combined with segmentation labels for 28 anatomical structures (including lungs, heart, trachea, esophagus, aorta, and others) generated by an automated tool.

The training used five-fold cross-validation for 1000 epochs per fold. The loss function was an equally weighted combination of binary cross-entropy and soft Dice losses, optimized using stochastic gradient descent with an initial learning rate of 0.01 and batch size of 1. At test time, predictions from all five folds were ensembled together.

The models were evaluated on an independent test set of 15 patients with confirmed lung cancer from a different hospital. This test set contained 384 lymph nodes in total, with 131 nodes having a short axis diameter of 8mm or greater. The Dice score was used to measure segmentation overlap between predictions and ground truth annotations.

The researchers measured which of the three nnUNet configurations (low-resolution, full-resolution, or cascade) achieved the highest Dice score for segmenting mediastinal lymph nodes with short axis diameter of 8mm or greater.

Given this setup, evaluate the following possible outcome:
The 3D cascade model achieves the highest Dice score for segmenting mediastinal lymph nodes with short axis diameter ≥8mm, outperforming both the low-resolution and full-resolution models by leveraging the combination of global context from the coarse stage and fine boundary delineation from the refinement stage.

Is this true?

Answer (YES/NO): YES